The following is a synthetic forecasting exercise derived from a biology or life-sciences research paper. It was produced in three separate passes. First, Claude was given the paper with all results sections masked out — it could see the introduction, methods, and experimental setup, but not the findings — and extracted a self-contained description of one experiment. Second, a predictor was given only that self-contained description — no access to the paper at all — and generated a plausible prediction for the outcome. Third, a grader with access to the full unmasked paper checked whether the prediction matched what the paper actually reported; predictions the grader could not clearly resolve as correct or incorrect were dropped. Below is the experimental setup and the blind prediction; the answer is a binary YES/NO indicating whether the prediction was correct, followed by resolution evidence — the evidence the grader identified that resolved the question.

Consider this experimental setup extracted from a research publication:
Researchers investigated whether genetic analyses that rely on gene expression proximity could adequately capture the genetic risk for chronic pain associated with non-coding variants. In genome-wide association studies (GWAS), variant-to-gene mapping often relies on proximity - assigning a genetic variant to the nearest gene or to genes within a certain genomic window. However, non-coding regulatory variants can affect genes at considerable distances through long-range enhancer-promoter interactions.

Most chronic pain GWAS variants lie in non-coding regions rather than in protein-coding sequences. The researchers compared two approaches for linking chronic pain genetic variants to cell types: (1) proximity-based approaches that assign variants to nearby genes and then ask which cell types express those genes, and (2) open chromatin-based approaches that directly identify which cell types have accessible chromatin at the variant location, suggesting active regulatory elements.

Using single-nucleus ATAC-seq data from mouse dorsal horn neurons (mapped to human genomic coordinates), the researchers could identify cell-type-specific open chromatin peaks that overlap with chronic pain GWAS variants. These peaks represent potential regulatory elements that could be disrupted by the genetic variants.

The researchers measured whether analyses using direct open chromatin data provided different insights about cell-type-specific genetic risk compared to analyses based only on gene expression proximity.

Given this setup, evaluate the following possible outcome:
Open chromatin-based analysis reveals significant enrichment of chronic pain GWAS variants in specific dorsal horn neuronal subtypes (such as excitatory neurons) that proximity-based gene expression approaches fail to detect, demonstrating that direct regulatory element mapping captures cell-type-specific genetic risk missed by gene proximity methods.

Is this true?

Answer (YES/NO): YES